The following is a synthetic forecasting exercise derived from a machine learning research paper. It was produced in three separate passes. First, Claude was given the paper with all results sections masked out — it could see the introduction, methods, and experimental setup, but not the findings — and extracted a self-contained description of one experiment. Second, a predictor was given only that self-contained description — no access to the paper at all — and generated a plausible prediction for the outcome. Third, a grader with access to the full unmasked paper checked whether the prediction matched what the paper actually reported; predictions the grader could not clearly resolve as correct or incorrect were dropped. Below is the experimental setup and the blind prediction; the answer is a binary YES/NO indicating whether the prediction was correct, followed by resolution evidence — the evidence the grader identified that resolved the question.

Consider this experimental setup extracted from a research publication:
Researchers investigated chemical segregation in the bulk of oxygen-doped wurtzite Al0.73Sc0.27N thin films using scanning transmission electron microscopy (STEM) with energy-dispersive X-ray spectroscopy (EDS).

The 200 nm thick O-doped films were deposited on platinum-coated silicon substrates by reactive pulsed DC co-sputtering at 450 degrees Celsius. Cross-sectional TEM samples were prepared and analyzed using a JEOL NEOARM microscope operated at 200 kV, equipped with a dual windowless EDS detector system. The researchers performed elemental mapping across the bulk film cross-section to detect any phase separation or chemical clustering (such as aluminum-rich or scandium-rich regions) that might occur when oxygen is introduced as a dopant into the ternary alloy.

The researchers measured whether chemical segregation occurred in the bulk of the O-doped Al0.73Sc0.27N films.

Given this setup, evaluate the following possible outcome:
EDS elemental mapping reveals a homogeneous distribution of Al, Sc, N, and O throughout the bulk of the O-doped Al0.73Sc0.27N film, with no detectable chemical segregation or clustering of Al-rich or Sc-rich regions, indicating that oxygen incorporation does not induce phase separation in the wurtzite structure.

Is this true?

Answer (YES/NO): YES